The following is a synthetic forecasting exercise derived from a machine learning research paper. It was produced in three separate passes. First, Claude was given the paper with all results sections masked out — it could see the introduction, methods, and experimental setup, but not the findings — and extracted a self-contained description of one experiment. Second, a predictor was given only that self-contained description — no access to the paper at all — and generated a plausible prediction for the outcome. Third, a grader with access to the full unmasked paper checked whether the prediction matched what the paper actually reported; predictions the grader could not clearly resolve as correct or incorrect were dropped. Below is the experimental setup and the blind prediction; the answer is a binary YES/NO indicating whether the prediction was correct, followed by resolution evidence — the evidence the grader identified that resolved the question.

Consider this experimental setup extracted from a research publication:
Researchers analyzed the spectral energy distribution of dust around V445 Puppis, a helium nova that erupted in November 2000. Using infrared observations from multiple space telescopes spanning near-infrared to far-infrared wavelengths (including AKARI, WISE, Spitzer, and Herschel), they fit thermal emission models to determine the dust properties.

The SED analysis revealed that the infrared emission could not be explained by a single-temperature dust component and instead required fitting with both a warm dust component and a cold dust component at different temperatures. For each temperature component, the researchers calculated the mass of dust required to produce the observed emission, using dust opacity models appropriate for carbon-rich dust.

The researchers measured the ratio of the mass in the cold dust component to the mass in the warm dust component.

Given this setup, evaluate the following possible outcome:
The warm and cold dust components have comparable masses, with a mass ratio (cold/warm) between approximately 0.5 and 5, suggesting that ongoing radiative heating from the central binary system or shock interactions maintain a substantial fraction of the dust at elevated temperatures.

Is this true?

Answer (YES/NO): NO